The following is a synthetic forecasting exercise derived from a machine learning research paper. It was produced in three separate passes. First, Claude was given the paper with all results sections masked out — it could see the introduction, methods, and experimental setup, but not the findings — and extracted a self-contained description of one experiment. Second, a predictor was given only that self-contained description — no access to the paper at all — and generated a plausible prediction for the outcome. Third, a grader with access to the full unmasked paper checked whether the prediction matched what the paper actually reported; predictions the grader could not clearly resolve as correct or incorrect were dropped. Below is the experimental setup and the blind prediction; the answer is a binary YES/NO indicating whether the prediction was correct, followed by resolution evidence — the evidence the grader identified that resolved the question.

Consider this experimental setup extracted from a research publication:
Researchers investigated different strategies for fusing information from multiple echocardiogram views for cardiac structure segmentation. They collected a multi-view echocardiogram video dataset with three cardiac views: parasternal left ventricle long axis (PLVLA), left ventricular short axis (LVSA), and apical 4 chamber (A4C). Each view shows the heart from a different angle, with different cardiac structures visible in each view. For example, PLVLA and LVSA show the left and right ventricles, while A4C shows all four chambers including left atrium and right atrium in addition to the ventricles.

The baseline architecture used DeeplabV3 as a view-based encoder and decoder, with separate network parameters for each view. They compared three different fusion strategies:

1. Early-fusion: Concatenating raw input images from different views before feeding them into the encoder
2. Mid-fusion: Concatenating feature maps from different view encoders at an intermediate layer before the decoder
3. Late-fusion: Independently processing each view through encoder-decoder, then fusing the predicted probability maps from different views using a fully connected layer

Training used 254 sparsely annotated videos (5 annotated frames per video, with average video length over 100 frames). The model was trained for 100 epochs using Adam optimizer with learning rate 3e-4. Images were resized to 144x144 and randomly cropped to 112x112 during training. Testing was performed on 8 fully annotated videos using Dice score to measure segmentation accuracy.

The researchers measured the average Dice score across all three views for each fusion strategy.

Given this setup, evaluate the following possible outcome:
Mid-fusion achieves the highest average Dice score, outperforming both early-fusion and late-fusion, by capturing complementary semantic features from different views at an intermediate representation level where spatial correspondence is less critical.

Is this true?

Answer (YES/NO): NO